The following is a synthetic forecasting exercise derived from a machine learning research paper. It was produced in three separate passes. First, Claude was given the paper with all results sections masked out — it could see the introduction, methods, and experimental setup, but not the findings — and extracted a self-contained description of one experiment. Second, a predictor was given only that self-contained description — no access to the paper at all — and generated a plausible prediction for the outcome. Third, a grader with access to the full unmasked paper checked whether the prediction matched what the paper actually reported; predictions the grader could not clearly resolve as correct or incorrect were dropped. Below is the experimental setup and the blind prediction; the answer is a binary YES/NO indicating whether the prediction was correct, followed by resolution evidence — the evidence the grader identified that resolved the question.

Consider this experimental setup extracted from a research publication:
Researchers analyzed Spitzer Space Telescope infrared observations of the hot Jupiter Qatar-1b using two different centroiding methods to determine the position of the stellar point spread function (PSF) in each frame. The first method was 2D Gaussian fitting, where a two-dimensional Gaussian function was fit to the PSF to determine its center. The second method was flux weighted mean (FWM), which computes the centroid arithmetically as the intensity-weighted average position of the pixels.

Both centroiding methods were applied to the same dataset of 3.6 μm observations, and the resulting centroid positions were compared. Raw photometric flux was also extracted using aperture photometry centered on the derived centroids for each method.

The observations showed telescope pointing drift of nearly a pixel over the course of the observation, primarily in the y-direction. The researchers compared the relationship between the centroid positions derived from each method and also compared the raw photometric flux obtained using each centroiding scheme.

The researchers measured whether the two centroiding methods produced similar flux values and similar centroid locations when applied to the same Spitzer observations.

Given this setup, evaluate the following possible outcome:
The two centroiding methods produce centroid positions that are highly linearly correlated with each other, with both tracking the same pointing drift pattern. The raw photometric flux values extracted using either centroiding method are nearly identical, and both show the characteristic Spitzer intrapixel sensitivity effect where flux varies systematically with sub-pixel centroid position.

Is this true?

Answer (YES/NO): NO